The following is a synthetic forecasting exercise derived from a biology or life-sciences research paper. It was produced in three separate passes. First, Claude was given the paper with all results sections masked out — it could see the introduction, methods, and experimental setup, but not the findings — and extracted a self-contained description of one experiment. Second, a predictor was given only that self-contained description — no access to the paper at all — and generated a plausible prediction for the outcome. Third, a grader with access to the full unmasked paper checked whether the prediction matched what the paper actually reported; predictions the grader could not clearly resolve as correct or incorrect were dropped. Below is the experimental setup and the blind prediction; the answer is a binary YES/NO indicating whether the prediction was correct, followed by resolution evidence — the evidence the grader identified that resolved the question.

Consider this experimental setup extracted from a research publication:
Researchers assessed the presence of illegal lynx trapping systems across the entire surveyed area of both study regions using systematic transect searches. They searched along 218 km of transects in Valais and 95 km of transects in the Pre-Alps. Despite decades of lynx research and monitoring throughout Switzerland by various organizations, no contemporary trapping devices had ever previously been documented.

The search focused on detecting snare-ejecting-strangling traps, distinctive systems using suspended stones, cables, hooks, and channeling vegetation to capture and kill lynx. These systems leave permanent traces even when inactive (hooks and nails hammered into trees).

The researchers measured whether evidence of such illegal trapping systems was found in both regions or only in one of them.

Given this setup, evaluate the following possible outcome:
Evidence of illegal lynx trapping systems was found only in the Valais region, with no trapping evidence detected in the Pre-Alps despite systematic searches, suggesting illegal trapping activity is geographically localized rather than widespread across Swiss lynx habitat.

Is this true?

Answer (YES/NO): YES